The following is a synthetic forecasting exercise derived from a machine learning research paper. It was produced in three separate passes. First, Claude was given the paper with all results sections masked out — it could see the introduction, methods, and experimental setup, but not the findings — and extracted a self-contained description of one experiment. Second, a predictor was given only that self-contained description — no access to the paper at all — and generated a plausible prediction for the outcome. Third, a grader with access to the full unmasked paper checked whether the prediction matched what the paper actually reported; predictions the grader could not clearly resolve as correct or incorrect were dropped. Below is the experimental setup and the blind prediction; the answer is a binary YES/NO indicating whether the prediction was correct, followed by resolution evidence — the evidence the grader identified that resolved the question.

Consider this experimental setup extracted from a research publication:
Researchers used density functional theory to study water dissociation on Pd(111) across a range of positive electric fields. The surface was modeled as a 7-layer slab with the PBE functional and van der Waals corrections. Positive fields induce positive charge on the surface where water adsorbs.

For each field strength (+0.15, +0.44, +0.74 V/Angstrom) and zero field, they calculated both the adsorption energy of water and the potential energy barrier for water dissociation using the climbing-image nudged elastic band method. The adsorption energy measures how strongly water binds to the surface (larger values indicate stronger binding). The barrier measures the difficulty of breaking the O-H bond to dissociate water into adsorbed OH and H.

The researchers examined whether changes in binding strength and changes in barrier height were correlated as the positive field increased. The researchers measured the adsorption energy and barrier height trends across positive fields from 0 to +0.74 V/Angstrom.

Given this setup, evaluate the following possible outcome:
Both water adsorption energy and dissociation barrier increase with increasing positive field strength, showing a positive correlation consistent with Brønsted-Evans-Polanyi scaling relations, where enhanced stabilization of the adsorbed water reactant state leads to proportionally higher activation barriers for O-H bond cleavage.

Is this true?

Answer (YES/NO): NO